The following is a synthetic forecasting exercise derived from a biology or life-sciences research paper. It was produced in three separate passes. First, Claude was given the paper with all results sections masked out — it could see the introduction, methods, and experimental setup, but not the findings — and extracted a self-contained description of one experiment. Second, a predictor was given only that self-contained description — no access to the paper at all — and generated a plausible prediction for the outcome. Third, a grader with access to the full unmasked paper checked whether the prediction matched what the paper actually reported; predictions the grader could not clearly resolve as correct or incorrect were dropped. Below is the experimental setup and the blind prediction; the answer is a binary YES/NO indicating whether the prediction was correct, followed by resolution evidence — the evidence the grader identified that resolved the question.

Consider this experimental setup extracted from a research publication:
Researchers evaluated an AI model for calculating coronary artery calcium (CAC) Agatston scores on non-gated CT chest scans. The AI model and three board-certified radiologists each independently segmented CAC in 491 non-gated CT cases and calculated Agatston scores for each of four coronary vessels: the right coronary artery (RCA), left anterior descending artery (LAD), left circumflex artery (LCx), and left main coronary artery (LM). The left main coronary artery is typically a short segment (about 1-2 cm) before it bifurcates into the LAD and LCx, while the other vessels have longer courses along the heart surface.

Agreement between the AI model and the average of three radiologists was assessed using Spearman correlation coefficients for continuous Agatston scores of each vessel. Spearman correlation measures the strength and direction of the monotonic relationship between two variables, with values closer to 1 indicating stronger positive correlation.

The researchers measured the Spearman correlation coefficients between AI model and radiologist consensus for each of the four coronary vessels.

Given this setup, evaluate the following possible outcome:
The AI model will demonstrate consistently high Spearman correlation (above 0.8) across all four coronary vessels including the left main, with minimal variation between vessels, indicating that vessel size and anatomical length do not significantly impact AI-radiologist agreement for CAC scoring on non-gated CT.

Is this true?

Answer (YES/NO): NO